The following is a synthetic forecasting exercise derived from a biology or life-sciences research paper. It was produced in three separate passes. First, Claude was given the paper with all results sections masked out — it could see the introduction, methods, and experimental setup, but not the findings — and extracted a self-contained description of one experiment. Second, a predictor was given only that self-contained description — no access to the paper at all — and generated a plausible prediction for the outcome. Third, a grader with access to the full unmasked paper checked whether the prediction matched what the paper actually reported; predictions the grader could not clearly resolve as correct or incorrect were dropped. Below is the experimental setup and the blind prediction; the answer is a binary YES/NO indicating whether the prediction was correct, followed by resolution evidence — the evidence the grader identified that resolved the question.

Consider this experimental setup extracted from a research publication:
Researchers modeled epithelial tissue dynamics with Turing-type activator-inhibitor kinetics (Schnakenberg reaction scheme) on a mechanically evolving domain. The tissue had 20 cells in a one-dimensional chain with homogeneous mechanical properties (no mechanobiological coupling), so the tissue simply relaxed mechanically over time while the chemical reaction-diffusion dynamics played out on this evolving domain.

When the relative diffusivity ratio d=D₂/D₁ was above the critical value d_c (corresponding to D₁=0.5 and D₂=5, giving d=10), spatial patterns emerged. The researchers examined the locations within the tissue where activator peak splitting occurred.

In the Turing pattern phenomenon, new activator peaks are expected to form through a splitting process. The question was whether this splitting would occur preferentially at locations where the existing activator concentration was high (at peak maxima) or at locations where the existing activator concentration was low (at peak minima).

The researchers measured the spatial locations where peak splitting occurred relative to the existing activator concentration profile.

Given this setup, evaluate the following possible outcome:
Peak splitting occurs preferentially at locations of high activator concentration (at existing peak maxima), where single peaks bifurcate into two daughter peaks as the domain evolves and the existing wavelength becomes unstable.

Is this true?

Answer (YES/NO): NO